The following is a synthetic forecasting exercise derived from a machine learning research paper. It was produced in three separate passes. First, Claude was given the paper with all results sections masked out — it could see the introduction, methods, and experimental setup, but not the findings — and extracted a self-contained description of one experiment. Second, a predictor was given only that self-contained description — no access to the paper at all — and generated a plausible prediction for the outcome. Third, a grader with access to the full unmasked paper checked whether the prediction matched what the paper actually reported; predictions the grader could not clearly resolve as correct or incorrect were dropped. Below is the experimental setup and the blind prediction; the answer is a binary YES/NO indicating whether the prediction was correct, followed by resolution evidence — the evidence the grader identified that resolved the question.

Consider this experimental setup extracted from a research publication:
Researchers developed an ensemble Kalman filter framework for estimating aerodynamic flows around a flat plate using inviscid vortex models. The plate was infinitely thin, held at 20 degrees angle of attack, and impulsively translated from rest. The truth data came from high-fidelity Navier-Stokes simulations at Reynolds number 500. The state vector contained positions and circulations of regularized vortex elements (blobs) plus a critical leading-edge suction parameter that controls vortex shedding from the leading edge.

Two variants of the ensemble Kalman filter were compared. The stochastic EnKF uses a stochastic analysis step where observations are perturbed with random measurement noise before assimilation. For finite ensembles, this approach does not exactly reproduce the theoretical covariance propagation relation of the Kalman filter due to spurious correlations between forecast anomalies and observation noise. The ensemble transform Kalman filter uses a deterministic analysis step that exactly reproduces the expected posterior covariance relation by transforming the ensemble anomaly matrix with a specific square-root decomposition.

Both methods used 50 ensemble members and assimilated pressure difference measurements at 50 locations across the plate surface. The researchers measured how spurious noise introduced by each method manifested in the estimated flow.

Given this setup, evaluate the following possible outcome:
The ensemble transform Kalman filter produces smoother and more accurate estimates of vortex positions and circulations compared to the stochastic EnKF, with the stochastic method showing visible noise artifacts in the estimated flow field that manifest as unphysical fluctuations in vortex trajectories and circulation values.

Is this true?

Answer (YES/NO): YES